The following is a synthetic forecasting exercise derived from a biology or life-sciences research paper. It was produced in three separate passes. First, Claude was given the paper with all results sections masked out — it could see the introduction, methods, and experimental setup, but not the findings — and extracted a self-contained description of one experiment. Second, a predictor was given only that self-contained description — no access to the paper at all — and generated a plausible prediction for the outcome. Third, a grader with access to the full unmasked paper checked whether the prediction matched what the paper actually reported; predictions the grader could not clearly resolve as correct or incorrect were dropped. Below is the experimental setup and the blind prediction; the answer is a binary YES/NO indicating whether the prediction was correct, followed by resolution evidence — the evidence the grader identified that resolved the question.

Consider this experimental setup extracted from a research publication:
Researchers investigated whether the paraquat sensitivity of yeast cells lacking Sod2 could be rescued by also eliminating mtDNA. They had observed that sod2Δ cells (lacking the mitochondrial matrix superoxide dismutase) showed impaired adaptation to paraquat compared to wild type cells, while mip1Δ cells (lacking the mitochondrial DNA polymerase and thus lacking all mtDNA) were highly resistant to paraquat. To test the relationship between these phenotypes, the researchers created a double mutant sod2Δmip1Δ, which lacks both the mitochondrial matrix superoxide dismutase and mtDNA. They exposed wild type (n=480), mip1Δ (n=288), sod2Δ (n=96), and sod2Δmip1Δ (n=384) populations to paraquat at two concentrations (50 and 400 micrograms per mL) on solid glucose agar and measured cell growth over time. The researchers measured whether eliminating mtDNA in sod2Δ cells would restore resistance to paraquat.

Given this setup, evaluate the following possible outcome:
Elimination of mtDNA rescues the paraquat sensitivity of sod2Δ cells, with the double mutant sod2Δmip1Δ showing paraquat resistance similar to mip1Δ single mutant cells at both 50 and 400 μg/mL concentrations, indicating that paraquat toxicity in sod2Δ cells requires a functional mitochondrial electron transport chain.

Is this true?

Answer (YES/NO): NO